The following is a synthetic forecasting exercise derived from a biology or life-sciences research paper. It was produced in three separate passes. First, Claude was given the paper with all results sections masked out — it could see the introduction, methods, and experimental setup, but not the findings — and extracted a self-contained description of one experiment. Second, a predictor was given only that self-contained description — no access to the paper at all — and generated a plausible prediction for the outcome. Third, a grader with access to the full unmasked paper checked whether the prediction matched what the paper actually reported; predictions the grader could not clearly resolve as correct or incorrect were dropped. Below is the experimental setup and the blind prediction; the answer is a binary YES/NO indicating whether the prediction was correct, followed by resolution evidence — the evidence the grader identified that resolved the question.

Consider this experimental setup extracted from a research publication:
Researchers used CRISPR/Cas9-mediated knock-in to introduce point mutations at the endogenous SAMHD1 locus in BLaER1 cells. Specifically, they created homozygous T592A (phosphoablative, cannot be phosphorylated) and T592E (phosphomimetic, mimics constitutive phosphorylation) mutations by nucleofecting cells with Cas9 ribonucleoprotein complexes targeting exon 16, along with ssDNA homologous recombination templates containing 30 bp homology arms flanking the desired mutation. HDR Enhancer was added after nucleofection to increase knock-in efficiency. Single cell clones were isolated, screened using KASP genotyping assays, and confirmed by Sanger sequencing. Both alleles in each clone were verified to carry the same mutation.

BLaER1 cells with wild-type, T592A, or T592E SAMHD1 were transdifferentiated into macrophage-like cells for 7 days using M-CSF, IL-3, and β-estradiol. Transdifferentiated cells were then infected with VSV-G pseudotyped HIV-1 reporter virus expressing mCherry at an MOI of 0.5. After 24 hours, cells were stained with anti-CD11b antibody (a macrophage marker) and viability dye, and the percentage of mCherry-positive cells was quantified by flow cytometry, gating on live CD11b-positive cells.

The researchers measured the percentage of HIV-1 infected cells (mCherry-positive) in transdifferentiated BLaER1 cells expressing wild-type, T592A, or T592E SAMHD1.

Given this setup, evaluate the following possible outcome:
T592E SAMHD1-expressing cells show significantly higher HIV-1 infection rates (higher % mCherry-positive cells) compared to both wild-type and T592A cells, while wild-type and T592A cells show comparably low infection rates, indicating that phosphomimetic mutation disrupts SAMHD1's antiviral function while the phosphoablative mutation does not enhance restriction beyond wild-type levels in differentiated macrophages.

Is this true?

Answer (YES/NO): YES